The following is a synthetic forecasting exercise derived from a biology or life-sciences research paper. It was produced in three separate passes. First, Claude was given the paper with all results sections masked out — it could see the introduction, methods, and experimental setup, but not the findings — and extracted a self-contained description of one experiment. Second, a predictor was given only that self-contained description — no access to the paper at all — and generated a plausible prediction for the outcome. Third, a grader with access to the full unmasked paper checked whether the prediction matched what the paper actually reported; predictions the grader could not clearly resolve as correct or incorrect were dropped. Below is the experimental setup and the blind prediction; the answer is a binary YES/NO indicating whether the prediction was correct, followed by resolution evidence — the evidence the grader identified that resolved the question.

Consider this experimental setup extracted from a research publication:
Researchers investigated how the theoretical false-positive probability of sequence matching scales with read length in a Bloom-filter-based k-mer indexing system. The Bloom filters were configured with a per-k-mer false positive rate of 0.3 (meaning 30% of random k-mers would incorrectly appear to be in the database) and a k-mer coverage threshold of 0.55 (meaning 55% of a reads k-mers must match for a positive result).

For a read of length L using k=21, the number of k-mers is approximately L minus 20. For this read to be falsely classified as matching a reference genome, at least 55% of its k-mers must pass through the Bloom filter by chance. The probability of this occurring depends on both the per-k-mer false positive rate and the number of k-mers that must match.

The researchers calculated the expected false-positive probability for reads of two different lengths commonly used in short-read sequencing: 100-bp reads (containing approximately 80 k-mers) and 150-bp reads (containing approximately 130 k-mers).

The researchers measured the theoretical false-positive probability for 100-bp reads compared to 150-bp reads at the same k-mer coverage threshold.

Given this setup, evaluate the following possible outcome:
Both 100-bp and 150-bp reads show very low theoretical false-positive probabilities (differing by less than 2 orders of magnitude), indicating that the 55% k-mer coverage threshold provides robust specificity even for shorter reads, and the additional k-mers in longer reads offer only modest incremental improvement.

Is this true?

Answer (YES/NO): YES